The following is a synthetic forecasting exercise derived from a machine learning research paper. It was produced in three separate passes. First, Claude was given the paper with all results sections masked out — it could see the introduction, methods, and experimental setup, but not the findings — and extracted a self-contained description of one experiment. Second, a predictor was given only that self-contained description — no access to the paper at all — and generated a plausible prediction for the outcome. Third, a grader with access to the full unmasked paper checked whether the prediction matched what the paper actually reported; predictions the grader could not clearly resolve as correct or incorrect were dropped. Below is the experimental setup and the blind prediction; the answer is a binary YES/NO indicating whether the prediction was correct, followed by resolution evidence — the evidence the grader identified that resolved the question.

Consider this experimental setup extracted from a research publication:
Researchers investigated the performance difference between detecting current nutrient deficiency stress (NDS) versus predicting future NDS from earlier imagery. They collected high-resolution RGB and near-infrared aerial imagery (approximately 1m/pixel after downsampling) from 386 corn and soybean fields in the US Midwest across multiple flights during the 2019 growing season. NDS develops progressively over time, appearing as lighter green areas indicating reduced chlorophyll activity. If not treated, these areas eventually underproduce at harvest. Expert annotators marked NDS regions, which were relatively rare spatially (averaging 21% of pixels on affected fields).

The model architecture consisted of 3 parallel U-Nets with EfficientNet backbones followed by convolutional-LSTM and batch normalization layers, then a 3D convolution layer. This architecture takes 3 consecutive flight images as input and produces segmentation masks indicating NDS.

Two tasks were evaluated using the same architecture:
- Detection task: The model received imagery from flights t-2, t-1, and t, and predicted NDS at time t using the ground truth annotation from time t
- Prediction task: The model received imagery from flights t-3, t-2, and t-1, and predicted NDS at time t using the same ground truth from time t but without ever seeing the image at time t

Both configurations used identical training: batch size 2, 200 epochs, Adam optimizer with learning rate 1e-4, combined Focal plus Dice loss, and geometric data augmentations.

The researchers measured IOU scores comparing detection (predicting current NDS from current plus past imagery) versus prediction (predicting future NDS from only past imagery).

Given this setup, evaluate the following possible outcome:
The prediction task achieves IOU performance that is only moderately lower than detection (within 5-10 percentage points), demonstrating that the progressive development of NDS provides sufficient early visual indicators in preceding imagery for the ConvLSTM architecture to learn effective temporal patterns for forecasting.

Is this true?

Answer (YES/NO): NO